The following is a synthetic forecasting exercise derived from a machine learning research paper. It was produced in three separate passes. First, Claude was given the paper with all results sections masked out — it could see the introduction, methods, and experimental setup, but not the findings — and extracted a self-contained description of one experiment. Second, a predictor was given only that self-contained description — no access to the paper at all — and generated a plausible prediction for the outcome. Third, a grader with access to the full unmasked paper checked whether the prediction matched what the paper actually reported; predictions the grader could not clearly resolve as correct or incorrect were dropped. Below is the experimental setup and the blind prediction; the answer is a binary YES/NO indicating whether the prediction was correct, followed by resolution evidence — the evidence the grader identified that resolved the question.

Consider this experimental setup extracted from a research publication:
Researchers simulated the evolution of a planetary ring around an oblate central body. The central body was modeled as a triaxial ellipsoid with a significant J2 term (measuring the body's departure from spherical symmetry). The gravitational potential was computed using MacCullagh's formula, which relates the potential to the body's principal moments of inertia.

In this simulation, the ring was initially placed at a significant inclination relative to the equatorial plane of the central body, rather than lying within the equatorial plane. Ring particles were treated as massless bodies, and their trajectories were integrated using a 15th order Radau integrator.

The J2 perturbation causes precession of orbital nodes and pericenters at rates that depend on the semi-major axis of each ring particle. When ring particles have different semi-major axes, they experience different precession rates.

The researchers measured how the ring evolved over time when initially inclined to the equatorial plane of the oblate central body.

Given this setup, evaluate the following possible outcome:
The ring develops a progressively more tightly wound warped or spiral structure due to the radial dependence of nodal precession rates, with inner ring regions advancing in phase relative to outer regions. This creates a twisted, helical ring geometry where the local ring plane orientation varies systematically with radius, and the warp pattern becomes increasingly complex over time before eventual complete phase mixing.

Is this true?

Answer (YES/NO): NO